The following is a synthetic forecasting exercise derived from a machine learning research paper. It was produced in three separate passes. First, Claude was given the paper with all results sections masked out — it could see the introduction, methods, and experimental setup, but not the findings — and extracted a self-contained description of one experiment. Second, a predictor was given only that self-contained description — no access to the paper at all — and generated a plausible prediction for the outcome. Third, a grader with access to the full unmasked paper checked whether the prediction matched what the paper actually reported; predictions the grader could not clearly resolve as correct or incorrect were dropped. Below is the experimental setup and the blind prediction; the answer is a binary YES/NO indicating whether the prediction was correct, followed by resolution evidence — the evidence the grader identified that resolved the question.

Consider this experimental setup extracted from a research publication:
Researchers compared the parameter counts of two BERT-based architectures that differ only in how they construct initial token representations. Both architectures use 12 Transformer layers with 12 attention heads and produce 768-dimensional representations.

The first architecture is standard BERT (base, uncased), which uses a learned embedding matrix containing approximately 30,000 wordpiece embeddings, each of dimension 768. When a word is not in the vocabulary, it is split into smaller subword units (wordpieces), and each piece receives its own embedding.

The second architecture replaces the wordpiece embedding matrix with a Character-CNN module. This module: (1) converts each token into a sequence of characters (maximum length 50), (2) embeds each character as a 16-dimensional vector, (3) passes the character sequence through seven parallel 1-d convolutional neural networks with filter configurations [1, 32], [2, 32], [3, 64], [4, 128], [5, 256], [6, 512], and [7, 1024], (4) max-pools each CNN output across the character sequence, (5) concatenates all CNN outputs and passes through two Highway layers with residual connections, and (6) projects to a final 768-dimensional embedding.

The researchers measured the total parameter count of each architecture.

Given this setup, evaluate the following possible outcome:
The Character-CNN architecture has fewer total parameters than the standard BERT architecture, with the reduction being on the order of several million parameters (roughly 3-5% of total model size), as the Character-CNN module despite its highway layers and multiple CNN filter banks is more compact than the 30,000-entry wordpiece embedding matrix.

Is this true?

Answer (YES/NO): YES